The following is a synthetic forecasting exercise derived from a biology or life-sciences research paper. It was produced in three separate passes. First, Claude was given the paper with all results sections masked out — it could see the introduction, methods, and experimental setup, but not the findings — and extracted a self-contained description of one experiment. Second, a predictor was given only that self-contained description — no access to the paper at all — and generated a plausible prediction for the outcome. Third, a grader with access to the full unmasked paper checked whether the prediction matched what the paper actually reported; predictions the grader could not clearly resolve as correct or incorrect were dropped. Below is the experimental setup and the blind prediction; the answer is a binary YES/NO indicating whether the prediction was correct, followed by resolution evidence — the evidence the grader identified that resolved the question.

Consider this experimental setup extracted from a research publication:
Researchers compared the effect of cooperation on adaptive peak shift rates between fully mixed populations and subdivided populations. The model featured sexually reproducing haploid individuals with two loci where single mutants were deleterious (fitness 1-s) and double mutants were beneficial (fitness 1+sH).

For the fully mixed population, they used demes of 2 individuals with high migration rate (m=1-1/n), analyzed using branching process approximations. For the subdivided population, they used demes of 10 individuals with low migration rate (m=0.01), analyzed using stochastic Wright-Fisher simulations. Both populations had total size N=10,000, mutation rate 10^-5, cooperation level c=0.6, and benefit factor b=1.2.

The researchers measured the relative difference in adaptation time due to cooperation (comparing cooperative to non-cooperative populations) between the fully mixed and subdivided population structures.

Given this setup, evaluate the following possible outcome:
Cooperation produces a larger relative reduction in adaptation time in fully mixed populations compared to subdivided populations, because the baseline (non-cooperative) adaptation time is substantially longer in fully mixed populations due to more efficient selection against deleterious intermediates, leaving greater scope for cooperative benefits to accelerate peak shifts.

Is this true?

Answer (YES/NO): NO